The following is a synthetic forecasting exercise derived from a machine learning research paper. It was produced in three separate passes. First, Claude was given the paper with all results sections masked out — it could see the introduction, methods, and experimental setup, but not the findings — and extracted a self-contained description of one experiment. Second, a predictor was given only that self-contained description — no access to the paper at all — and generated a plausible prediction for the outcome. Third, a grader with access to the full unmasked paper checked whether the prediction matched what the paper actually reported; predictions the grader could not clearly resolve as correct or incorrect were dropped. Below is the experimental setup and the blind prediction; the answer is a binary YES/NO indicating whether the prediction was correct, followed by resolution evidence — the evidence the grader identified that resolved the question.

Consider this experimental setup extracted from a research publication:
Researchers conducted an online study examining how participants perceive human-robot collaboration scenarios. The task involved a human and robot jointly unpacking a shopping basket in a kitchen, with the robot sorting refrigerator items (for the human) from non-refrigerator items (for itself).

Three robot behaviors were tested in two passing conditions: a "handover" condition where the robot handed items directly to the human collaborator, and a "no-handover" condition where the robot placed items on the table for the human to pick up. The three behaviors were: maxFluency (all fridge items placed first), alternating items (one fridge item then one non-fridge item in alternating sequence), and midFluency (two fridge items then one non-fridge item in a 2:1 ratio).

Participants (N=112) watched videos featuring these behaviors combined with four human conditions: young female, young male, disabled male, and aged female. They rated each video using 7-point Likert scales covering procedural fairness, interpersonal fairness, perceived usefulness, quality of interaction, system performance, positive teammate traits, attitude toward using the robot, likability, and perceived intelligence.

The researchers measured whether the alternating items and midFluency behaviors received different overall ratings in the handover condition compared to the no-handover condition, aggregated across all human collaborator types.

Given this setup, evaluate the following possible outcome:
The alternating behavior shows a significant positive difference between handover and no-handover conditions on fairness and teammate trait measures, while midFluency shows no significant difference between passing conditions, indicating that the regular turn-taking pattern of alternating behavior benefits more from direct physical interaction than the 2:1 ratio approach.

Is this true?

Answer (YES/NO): NO